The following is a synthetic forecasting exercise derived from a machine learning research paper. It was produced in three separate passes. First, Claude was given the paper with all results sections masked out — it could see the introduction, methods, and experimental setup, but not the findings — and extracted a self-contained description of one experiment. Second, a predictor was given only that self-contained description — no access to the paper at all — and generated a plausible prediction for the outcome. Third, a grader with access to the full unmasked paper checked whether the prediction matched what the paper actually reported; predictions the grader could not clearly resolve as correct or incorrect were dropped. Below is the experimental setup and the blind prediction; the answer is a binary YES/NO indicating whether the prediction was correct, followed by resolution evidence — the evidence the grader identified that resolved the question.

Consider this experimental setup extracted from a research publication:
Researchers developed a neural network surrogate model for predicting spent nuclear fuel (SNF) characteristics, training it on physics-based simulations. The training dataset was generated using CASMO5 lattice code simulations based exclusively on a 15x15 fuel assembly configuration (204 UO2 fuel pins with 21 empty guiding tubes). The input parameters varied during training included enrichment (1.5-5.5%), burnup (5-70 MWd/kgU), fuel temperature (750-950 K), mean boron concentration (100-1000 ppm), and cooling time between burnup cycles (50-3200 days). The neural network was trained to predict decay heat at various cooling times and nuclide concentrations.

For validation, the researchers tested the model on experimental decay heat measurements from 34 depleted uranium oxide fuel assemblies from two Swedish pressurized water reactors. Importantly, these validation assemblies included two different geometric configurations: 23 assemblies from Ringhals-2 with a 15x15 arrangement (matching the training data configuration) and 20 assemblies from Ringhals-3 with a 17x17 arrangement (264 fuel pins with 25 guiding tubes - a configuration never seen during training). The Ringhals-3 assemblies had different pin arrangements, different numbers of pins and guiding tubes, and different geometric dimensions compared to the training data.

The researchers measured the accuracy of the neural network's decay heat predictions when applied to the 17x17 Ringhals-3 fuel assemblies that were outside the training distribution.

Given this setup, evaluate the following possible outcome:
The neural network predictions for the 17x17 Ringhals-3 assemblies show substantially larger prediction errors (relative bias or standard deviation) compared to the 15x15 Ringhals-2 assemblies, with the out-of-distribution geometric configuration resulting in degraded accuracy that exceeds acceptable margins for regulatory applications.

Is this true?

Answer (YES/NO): NO